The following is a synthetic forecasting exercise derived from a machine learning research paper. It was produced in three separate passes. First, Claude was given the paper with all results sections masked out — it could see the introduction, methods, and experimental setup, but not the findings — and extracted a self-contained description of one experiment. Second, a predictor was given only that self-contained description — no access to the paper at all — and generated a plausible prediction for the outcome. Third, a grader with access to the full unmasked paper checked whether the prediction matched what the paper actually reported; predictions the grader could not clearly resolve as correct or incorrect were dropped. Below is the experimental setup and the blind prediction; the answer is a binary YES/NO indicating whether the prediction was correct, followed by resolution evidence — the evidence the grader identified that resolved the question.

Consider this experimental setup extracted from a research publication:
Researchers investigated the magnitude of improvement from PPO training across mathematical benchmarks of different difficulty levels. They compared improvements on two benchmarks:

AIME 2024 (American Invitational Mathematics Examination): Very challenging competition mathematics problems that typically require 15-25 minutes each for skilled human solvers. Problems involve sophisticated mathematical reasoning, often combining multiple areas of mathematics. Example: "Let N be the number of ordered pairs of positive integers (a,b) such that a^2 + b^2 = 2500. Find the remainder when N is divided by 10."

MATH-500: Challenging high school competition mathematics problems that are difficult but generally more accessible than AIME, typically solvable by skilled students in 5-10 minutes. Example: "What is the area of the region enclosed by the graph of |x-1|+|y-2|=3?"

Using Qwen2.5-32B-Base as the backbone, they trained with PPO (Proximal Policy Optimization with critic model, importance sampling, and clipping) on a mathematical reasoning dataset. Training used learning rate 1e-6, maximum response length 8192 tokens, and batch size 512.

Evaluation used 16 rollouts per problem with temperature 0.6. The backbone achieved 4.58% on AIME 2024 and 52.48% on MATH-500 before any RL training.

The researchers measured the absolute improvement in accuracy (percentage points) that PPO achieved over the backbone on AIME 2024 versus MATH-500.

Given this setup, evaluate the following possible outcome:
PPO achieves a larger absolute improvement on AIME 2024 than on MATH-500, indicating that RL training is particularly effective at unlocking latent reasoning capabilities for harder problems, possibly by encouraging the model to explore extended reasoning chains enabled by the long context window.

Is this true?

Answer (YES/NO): YES